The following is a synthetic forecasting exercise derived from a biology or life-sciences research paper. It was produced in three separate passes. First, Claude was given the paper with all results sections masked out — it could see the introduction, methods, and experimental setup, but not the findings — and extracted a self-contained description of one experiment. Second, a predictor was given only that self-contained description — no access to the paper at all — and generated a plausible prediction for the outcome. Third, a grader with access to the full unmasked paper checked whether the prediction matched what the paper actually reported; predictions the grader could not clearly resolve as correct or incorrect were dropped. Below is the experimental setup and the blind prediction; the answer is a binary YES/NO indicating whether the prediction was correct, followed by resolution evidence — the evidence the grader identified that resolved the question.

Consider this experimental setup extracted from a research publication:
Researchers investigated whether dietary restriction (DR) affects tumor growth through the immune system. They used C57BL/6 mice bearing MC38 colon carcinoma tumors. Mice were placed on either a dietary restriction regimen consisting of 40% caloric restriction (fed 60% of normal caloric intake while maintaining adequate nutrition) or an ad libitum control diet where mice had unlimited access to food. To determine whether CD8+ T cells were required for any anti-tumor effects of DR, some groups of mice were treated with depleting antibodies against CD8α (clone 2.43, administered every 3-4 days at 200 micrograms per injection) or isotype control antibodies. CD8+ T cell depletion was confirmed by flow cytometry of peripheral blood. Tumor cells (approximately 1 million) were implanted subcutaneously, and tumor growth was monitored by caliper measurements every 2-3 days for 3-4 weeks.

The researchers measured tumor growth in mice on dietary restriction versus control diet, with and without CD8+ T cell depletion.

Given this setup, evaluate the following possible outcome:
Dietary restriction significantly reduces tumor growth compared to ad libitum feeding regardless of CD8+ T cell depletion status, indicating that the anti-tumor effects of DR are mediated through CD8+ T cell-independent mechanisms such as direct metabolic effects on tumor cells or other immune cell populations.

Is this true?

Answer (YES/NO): NO